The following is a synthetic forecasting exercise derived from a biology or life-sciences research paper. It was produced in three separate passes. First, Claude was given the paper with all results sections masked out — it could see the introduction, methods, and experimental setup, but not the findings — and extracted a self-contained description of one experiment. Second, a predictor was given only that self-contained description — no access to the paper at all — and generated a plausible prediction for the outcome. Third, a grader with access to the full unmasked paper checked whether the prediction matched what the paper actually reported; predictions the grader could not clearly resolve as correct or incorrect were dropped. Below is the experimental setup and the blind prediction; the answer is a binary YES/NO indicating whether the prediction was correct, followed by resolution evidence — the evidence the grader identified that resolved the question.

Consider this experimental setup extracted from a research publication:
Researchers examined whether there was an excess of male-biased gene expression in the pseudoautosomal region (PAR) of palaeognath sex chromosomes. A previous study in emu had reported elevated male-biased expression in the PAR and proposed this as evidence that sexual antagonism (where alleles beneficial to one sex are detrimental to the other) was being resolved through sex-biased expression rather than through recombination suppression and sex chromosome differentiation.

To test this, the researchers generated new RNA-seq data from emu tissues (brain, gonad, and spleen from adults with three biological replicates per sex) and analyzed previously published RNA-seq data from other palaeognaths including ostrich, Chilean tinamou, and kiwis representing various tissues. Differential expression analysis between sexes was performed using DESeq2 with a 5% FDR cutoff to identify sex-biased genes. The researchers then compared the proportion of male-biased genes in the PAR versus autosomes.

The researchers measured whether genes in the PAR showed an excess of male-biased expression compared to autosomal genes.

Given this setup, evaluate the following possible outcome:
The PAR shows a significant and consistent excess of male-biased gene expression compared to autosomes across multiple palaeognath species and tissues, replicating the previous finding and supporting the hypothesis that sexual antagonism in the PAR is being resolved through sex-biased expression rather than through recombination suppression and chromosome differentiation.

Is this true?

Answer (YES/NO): NO